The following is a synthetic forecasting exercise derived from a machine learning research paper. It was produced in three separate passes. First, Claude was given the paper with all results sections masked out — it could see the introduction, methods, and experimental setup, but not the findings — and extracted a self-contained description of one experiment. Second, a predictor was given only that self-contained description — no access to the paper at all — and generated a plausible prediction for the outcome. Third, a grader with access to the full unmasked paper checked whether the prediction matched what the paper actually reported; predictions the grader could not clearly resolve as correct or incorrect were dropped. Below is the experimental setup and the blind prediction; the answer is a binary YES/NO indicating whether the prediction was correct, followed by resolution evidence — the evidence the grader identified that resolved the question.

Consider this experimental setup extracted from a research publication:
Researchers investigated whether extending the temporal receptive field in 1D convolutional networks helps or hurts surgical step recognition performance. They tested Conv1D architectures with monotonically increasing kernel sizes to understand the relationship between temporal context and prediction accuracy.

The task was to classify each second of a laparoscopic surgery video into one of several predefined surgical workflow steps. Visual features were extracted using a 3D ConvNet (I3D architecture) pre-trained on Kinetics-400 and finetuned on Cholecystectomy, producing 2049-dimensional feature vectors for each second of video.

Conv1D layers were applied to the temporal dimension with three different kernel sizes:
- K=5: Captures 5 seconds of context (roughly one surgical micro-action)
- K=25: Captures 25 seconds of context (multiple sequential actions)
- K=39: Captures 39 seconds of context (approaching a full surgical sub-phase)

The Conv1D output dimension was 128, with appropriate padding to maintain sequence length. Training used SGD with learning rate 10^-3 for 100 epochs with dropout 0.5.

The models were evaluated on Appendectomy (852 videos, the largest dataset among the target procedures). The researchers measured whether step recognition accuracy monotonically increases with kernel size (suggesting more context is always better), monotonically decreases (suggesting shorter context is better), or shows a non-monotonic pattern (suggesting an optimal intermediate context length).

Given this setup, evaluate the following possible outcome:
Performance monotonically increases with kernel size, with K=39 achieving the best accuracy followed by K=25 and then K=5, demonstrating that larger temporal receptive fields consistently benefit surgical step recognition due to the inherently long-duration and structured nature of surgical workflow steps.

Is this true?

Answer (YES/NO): YES